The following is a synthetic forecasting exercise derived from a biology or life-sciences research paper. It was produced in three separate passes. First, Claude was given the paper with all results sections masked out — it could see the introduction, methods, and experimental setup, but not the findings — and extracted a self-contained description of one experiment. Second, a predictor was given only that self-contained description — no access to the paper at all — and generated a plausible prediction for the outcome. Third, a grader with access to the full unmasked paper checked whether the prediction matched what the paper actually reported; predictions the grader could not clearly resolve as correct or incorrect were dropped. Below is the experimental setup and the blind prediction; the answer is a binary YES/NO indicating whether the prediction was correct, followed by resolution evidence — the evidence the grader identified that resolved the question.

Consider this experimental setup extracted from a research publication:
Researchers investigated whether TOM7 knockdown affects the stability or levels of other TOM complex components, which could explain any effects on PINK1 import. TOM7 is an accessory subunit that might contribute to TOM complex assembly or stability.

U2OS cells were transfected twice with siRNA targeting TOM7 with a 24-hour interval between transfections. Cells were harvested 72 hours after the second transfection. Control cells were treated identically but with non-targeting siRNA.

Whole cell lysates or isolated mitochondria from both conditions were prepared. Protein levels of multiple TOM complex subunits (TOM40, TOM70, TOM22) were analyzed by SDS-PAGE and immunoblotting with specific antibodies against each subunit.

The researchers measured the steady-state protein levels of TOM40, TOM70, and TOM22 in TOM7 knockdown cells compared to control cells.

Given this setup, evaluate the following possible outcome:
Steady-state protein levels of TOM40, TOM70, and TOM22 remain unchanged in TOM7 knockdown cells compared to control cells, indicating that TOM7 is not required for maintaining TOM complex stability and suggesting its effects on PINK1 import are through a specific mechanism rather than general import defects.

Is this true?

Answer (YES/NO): NO